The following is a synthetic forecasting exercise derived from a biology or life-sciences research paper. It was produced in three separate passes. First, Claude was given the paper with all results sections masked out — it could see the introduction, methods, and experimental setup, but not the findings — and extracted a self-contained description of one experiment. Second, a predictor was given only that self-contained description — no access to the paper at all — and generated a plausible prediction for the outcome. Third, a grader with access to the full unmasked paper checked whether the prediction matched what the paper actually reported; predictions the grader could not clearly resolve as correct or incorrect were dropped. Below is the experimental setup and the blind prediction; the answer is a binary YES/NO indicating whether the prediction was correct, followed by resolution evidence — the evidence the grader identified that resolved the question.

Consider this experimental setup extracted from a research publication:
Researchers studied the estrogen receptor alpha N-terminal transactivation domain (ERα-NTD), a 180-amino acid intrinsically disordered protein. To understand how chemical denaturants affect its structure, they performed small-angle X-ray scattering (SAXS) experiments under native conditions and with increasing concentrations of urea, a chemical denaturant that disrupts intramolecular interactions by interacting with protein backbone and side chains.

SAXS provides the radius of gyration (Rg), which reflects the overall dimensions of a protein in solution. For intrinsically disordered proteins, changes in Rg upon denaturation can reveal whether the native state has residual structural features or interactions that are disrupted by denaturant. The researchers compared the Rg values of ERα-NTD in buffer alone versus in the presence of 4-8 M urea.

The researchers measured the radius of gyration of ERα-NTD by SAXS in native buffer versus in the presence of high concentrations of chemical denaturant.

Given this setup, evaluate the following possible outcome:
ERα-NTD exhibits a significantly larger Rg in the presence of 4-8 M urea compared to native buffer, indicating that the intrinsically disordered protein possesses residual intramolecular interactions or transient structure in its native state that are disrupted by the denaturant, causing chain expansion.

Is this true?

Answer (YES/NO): YES